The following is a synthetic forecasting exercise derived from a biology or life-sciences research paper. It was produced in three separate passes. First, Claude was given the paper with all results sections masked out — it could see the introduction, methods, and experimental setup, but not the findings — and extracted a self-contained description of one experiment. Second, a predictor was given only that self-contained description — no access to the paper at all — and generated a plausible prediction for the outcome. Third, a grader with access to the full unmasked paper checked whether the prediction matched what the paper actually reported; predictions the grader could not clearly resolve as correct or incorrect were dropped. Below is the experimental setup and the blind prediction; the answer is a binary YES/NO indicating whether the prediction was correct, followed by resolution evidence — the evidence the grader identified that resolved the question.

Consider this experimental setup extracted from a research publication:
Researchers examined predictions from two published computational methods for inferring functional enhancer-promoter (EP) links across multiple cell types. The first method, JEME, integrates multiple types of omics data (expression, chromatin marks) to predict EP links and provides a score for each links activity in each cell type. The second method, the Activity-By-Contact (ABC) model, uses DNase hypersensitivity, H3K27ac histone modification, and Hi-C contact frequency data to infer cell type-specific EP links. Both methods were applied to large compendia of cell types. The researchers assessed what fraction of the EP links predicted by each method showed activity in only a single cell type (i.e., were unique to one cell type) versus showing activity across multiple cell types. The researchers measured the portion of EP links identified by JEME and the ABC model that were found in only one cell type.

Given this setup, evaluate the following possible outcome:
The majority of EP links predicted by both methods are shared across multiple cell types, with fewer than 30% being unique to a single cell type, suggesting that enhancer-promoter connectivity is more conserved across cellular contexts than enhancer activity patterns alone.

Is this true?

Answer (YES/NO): NO